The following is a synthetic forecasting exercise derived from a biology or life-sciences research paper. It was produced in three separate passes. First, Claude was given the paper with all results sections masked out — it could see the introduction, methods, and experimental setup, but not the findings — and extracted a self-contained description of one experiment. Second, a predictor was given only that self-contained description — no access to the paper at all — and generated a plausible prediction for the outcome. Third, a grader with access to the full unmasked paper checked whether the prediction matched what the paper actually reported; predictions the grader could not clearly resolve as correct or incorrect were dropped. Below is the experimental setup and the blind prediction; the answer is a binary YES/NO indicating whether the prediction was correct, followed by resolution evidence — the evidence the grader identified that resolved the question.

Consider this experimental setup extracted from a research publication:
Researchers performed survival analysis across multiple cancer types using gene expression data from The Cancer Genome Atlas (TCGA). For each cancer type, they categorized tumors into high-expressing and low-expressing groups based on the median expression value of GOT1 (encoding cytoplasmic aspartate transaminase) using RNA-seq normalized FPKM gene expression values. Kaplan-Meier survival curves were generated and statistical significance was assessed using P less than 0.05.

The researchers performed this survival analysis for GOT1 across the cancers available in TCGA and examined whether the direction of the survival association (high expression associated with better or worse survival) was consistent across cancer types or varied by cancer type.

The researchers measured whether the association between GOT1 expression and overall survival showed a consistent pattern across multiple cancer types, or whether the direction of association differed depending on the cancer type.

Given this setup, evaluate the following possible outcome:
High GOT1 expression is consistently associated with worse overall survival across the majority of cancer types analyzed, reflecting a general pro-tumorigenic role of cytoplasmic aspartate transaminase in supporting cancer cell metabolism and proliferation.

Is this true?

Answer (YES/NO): NO